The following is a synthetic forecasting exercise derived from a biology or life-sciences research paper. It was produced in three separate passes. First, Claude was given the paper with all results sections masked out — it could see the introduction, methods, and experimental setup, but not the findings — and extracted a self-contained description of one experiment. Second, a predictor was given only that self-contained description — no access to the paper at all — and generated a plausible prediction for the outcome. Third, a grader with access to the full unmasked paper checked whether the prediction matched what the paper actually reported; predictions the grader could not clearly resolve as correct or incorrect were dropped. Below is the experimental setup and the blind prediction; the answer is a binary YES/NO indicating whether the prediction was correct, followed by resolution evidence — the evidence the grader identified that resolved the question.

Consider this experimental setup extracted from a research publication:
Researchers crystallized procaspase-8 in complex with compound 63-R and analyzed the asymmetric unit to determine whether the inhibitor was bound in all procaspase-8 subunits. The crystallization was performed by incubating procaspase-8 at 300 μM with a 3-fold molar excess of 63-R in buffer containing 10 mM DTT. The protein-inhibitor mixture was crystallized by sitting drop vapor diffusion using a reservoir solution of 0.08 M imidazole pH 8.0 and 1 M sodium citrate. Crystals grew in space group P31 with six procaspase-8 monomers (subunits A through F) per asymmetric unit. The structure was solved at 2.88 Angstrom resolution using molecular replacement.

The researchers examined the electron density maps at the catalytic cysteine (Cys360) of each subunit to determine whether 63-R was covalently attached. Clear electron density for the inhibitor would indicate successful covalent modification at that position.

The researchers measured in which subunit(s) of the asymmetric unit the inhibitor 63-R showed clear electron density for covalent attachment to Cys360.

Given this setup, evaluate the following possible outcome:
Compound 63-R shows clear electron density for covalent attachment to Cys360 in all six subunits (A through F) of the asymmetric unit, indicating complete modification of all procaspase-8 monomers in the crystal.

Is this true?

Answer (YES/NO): NO